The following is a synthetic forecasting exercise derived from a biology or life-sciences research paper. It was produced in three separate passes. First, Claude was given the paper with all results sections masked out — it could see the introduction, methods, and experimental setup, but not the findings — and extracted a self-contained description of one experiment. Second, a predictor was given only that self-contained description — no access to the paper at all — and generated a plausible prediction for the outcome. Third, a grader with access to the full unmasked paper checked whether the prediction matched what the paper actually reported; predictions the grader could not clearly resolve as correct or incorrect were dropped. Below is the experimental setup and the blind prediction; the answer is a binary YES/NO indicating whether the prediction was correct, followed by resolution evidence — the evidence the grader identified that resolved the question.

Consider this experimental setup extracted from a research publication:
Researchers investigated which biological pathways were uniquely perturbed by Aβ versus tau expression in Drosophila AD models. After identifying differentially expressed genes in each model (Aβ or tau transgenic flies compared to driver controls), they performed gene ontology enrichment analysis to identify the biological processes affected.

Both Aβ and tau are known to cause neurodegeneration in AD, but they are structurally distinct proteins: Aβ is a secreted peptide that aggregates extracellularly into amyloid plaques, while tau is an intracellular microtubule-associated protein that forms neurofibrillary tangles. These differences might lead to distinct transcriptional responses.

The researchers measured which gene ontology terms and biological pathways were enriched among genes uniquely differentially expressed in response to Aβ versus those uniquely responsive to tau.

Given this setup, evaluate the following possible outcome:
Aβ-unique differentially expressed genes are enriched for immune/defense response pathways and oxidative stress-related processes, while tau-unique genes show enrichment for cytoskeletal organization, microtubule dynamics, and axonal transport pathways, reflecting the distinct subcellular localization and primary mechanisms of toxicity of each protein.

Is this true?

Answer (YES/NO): NO